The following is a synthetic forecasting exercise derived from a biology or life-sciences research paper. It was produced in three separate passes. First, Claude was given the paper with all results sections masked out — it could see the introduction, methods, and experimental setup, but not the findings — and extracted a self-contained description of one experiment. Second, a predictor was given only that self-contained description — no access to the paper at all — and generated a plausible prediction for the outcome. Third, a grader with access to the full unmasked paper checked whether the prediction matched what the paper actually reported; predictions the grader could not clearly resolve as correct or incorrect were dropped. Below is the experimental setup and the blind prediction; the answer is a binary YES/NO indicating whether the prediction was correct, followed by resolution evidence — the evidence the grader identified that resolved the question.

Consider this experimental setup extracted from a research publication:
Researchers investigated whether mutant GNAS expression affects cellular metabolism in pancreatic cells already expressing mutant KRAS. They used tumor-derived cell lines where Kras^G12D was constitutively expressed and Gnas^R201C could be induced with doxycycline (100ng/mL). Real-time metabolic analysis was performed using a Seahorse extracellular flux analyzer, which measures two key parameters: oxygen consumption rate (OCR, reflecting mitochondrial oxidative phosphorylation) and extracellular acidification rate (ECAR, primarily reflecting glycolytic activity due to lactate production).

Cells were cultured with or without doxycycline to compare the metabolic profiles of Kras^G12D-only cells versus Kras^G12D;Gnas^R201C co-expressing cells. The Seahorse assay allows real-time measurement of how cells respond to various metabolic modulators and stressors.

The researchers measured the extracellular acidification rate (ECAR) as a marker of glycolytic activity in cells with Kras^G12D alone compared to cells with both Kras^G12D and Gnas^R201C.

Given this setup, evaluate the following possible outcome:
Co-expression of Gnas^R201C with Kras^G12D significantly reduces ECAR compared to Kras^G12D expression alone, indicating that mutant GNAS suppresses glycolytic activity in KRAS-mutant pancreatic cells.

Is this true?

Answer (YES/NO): NO